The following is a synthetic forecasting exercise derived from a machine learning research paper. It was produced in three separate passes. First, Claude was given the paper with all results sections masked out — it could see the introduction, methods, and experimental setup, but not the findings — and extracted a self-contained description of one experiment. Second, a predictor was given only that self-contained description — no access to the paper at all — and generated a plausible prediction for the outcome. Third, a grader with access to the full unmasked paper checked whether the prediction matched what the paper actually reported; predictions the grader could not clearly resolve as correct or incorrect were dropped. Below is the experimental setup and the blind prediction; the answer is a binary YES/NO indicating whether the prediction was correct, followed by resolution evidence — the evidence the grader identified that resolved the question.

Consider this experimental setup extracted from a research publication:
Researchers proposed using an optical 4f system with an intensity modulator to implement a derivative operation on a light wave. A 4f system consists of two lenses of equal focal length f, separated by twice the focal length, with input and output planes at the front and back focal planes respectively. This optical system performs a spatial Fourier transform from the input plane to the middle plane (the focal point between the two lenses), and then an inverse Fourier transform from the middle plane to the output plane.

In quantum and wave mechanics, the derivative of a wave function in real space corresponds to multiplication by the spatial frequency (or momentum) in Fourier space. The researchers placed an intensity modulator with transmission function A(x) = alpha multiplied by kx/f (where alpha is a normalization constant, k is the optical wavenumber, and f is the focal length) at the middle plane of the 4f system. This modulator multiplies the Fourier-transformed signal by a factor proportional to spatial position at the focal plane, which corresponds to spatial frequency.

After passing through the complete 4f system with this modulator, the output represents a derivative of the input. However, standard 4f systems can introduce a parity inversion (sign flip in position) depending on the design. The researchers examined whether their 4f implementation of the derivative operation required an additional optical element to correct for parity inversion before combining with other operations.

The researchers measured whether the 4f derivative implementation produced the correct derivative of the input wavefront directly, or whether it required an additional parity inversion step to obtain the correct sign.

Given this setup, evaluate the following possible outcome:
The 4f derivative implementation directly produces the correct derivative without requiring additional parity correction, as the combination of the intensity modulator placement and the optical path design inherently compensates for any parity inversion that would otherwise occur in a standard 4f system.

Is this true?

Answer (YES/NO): NO